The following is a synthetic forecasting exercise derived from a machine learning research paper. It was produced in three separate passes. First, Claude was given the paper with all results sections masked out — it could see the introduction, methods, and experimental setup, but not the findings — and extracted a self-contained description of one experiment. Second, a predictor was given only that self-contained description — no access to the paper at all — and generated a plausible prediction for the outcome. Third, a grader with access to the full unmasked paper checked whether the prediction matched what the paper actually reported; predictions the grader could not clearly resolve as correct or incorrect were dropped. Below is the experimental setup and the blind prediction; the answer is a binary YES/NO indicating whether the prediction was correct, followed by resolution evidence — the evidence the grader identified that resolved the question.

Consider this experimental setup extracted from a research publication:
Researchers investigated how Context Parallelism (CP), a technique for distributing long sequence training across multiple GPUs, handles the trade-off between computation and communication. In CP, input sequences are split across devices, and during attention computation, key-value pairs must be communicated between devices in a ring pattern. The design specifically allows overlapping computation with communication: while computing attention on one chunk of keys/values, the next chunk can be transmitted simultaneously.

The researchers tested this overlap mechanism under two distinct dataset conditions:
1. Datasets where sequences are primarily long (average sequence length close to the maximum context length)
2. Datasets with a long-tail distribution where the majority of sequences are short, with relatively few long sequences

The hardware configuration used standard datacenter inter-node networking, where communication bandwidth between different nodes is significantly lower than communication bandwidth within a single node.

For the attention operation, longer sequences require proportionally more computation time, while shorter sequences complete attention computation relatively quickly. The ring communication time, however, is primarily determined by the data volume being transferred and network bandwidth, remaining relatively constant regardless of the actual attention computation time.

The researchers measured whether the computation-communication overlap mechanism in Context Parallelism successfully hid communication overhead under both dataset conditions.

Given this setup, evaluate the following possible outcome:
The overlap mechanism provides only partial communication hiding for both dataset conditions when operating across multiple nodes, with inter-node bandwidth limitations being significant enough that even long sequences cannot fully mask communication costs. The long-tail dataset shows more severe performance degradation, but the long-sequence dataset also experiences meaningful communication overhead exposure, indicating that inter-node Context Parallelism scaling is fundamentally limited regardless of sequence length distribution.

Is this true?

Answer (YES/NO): NO